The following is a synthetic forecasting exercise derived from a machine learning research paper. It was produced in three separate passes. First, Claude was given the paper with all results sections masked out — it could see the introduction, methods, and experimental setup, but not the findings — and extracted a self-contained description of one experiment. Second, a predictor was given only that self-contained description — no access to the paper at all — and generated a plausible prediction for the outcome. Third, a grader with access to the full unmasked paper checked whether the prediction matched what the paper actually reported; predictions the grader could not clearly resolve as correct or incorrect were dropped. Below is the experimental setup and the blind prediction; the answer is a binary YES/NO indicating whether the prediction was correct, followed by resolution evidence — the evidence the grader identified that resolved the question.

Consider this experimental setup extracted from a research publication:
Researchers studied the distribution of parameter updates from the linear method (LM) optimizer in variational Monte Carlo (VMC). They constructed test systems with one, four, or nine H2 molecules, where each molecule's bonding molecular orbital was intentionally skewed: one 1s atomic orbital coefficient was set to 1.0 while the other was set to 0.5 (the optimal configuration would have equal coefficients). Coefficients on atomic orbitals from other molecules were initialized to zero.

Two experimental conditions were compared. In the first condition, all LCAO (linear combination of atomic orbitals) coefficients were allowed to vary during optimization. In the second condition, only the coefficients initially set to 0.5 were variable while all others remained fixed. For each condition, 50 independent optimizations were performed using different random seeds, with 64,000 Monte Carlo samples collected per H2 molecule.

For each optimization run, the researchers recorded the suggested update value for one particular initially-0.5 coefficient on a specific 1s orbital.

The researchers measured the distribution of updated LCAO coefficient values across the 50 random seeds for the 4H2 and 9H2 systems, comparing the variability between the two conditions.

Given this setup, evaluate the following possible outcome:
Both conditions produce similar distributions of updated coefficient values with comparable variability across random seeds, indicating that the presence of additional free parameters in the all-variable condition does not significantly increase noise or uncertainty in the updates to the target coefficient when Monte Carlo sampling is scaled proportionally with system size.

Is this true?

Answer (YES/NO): NO